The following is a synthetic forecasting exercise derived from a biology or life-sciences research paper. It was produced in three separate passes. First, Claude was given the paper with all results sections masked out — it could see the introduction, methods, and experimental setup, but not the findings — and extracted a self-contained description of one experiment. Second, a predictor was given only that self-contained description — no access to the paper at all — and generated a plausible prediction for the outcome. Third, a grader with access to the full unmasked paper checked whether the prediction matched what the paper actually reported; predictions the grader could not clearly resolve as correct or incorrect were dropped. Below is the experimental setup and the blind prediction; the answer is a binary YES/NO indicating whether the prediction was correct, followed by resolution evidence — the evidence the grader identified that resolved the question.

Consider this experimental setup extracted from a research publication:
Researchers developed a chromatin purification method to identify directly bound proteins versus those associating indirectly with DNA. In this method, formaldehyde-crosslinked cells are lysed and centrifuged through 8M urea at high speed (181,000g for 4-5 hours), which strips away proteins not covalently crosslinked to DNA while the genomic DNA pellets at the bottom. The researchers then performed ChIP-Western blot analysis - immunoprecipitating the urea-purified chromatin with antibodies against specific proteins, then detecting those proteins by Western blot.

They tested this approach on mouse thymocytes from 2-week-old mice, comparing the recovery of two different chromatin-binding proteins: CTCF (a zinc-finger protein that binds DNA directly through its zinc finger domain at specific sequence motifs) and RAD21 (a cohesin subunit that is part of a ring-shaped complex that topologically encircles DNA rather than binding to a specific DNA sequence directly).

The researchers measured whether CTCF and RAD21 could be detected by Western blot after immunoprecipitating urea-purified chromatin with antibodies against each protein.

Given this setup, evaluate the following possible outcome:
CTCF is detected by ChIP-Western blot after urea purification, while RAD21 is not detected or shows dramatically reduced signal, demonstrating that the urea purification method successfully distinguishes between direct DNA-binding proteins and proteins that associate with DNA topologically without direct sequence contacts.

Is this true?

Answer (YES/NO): NO